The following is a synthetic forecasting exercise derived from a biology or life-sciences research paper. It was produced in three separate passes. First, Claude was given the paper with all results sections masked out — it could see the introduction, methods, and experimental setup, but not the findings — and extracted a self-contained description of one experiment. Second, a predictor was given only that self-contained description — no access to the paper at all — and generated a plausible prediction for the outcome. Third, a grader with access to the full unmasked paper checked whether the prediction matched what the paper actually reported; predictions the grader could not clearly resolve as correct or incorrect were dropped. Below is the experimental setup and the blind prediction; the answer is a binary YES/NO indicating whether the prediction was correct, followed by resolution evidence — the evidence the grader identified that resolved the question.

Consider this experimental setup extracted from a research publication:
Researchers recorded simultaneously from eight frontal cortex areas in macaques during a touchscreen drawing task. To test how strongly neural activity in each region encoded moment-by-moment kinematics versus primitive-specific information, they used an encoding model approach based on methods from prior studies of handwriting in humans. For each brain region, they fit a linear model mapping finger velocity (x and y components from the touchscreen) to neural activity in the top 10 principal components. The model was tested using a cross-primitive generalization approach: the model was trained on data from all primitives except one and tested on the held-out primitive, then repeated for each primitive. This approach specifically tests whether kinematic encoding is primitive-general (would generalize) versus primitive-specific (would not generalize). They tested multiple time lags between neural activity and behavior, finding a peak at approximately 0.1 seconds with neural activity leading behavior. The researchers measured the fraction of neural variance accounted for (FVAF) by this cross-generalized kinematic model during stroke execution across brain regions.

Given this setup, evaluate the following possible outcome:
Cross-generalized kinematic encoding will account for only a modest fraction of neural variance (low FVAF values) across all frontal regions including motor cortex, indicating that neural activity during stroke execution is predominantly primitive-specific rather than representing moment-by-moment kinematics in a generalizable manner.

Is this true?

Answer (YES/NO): NO